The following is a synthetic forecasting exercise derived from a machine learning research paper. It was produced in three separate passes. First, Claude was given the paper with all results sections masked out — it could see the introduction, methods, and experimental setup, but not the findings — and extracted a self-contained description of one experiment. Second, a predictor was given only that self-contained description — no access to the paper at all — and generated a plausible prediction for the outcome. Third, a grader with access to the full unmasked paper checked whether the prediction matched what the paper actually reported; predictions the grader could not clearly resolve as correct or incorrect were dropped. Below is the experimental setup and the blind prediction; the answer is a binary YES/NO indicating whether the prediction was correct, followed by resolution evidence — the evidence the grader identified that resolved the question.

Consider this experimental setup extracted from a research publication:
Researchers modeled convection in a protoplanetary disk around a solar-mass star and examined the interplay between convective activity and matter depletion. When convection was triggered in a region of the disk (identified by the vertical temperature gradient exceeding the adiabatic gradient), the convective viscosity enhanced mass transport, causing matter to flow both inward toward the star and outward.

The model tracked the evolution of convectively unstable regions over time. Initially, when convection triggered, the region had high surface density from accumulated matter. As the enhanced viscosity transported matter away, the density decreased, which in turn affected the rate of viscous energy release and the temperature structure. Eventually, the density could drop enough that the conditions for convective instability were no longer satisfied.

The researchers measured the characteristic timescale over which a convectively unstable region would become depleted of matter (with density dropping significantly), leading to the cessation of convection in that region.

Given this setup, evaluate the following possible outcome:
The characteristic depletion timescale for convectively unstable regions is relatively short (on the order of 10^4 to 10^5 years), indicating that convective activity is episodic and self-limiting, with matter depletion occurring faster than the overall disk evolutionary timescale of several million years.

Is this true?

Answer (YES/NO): NO